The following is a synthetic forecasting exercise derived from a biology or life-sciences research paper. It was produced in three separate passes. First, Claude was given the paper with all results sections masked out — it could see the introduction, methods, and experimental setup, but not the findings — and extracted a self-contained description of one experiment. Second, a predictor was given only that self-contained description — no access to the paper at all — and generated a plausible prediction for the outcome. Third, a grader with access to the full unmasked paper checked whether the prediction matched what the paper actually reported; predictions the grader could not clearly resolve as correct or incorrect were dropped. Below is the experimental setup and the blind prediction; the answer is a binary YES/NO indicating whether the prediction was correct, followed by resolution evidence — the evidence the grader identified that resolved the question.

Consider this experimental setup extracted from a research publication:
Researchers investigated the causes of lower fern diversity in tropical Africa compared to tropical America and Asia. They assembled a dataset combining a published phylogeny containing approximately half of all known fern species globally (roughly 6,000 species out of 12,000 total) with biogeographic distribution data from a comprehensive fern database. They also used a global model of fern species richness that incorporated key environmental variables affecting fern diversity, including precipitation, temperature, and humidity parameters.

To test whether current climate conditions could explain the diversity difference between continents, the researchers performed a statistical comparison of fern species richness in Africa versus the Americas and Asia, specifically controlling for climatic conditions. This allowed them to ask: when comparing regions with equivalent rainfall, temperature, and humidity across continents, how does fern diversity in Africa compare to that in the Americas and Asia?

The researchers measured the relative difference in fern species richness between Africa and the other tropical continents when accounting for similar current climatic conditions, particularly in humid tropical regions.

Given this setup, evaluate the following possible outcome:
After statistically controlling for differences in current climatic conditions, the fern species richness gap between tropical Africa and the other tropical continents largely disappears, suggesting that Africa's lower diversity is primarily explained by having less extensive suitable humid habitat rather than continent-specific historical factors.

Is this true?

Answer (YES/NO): NO